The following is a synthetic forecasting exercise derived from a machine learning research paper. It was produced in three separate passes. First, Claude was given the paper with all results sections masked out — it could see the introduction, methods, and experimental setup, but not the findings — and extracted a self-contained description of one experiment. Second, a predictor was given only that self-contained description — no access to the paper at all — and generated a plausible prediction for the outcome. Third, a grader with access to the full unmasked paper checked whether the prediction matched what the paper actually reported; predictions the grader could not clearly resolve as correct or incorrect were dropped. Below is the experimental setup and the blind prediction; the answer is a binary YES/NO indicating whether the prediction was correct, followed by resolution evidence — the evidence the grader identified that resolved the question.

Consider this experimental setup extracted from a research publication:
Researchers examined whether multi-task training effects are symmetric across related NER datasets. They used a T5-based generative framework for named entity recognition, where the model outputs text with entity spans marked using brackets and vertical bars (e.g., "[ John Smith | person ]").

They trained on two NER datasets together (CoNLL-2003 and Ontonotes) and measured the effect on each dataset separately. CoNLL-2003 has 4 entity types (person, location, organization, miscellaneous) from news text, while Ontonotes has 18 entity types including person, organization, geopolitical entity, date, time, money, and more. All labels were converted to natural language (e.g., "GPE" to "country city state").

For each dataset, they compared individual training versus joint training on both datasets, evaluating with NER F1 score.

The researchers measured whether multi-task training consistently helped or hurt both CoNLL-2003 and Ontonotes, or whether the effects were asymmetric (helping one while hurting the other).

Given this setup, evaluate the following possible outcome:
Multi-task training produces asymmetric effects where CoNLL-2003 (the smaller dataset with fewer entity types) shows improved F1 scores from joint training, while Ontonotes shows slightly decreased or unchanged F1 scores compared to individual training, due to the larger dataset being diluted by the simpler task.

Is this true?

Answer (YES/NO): YES